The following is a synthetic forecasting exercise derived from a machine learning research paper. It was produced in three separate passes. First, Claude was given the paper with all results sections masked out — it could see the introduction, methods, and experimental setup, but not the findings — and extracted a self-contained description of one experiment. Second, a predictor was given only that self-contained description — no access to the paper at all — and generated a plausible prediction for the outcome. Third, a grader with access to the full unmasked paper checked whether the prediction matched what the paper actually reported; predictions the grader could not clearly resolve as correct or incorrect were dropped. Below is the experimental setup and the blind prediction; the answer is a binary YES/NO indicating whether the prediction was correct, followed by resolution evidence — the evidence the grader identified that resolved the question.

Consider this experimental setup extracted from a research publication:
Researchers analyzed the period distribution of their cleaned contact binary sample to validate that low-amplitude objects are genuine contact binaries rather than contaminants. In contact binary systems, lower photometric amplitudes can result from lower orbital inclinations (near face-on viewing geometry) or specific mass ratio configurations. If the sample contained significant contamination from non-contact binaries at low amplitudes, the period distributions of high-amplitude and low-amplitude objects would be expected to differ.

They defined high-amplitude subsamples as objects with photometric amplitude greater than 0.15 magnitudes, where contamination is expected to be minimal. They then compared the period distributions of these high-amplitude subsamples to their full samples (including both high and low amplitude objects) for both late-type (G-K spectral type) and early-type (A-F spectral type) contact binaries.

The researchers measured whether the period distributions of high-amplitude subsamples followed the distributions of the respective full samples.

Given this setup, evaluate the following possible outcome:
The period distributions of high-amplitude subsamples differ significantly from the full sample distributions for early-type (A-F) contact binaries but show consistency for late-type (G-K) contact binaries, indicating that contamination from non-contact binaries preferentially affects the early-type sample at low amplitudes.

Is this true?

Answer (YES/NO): NO